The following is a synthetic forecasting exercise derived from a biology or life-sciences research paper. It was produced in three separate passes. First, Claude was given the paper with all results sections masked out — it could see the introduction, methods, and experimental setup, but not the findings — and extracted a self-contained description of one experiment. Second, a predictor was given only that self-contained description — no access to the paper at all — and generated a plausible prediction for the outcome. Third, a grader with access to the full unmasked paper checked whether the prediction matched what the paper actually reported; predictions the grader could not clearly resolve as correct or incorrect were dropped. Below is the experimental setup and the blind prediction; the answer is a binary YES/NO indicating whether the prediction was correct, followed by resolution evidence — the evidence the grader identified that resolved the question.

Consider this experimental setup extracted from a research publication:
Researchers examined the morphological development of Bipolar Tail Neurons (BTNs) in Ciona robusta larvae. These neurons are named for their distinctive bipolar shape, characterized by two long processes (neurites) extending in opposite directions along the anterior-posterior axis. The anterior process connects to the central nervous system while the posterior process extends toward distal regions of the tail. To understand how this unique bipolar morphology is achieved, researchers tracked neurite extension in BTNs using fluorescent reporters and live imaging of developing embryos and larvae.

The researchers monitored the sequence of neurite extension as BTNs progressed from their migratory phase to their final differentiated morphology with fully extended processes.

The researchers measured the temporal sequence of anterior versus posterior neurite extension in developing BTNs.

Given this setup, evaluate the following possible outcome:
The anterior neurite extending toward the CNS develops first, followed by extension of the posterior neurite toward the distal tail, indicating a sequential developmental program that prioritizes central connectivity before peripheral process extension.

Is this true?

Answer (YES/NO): YES